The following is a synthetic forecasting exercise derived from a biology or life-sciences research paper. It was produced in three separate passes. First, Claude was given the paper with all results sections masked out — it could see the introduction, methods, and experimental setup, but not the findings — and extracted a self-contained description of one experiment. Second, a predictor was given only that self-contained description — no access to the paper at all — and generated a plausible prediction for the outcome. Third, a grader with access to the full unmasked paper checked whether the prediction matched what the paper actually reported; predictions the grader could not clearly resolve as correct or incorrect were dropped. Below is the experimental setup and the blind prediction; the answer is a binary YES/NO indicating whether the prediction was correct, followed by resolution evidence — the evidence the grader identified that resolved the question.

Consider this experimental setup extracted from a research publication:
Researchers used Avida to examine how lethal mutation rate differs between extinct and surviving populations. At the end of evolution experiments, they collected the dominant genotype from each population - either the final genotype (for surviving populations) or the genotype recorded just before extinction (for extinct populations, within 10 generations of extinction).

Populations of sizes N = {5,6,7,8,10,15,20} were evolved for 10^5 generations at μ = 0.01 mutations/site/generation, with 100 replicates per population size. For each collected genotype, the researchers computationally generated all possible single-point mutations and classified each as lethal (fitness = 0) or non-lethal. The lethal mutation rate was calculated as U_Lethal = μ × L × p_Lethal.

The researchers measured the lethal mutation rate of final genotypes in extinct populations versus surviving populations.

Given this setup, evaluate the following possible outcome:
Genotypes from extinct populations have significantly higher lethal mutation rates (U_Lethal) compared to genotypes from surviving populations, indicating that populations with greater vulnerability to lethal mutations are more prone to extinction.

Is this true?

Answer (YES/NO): YES